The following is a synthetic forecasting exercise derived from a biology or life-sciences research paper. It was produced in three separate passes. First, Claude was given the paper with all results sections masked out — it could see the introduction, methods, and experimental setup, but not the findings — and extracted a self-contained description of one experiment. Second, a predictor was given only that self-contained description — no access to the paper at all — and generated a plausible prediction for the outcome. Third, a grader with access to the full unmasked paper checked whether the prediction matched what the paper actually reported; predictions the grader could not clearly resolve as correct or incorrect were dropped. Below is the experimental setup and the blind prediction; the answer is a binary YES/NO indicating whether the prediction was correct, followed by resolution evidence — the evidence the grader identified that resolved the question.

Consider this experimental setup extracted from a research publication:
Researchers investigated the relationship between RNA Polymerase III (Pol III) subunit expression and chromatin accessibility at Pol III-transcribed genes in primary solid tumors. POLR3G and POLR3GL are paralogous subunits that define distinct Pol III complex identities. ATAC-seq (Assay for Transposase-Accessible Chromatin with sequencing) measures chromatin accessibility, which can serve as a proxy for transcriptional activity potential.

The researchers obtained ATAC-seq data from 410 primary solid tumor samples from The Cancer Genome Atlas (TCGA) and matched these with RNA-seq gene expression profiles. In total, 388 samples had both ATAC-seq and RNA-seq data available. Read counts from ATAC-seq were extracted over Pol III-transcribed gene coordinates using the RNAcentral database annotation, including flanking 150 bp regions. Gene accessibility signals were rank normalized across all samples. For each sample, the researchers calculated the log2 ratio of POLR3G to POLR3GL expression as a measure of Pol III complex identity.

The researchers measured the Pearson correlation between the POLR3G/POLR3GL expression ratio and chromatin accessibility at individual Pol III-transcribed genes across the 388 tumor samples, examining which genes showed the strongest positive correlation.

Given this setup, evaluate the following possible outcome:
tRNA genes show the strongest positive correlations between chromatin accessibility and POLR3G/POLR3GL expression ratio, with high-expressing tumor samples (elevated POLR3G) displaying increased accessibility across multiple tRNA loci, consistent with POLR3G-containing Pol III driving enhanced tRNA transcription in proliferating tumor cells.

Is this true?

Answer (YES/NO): NO